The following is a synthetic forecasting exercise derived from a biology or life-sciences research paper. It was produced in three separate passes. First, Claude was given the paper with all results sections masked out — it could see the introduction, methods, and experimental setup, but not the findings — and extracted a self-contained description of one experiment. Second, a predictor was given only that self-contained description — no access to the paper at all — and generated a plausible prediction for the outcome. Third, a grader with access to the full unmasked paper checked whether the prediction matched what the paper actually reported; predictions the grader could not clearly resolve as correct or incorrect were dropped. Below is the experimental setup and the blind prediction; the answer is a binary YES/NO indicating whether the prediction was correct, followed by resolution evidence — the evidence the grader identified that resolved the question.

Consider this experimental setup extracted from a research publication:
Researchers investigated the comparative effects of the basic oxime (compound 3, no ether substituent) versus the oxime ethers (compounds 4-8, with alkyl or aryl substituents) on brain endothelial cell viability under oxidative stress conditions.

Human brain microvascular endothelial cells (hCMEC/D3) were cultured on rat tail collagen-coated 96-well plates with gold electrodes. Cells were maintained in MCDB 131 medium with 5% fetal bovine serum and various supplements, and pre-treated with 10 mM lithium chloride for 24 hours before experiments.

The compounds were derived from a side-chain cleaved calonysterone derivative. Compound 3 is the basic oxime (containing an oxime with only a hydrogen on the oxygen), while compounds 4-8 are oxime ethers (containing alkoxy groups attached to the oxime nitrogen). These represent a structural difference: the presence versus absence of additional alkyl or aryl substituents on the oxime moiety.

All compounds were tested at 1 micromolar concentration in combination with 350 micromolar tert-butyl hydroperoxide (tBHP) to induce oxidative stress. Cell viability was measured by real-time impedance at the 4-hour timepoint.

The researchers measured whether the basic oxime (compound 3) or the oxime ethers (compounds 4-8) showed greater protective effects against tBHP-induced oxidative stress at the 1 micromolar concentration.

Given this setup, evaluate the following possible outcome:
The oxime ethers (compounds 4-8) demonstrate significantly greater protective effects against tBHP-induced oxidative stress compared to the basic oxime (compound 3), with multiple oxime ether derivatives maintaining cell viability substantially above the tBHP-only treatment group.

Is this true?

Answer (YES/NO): NO